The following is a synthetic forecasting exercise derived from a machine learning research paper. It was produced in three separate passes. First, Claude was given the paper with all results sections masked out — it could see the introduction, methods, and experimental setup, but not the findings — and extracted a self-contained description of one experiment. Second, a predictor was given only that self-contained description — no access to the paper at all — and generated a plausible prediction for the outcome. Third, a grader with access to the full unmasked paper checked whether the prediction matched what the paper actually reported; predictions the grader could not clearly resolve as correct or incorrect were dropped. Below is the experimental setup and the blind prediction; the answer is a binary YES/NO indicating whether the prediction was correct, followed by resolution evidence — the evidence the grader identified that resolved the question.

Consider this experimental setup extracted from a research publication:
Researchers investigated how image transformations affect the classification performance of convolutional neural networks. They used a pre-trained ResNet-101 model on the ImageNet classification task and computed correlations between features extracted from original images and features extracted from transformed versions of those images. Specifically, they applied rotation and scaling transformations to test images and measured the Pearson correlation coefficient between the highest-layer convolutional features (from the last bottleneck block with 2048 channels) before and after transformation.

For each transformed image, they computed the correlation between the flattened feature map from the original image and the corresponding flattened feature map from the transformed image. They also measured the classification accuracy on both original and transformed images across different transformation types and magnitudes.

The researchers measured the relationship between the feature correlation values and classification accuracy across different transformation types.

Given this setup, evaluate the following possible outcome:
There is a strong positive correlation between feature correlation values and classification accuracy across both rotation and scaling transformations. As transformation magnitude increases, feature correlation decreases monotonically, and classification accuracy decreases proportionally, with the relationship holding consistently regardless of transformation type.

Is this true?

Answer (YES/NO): NO